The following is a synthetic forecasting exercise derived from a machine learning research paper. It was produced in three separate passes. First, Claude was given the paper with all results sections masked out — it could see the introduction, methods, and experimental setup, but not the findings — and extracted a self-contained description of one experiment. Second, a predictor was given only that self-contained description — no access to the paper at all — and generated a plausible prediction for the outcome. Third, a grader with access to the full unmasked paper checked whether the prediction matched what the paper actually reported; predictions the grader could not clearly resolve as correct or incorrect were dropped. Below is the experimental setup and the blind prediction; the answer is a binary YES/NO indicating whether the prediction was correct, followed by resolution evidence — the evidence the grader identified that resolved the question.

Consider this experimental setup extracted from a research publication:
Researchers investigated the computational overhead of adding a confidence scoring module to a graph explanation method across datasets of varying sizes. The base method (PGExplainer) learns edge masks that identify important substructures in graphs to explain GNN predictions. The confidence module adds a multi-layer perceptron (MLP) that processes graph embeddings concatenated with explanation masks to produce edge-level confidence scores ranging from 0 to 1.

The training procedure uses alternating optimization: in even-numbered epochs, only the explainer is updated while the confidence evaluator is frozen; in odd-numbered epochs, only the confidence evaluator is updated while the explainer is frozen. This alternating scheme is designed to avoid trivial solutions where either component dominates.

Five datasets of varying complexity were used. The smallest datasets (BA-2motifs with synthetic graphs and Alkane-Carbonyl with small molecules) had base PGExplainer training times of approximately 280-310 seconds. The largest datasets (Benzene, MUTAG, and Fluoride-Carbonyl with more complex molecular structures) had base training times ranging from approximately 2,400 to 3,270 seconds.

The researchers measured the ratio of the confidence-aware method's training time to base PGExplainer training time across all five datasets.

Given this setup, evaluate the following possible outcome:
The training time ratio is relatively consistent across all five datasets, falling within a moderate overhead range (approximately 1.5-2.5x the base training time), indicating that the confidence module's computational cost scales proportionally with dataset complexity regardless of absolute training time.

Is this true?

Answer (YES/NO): YES